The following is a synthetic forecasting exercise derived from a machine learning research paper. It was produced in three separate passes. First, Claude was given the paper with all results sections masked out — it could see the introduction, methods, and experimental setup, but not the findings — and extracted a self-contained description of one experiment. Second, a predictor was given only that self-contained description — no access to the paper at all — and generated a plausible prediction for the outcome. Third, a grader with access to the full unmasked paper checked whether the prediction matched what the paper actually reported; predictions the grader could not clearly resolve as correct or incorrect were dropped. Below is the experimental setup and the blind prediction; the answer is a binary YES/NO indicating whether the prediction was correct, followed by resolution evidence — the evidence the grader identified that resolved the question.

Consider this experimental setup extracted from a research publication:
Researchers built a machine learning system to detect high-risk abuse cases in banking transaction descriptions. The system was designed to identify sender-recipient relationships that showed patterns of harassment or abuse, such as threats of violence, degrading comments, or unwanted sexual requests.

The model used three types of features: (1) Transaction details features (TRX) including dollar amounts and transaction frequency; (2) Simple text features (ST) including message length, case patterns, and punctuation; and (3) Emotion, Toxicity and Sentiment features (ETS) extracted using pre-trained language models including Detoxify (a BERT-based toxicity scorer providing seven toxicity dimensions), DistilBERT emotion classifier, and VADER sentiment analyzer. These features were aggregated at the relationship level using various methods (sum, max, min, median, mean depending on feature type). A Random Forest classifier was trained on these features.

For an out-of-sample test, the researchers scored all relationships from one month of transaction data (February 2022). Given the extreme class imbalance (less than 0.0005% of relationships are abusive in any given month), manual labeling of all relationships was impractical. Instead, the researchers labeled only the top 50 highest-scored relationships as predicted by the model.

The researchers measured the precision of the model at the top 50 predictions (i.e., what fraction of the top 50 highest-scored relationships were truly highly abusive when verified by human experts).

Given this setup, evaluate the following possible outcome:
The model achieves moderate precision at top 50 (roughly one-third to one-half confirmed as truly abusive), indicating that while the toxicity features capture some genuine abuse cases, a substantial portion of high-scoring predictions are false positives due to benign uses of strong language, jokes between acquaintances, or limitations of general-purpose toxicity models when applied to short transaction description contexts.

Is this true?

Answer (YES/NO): NO